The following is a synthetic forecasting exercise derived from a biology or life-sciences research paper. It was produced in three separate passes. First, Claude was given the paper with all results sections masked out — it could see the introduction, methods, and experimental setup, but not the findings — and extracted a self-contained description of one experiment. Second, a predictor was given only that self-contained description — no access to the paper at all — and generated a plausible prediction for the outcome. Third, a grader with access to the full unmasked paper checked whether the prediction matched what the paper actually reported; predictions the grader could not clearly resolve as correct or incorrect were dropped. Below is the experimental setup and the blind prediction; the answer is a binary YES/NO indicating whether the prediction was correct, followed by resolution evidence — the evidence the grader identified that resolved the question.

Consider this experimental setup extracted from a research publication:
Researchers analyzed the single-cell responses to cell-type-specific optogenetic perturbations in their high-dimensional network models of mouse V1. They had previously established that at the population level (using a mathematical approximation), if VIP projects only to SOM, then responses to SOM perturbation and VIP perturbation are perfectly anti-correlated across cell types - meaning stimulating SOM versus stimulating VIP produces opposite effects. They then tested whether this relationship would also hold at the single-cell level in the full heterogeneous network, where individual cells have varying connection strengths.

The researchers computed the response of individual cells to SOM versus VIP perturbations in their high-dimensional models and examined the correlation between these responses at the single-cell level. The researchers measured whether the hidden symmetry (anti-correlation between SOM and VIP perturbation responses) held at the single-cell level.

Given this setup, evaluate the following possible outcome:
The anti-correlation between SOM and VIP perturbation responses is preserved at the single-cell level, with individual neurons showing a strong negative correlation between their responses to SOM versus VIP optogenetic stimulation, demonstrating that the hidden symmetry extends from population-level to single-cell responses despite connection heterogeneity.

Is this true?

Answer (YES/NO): YES